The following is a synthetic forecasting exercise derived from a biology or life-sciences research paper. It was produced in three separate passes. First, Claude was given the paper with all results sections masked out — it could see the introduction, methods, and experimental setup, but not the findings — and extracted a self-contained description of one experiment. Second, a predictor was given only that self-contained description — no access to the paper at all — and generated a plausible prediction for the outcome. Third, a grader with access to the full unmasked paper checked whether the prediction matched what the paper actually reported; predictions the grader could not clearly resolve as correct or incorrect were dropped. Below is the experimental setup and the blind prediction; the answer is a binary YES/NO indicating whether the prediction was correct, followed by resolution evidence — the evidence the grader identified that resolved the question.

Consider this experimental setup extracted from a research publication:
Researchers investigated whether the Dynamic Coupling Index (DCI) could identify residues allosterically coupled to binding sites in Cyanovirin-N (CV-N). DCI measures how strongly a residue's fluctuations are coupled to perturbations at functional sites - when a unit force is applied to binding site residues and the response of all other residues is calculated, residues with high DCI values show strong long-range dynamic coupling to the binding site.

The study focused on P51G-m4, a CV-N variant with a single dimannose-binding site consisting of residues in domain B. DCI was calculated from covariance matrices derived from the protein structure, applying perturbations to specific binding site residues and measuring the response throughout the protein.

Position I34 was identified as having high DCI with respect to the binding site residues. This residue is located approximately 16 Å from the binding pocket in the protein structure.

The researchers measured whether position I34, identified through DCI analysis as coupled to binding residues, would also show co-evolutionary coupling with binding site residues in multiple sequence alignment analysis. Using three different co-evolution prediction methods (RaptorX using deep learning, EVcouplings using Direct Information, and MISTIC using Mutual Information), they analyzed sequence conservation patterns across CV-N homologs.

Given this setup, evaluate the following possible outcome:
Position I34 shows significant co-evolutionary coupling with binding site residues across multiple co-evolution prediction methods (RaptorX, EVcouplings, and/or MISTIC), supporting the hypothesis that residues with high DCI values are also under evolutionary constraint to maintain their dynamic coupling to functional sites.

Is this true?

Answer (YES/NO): YES